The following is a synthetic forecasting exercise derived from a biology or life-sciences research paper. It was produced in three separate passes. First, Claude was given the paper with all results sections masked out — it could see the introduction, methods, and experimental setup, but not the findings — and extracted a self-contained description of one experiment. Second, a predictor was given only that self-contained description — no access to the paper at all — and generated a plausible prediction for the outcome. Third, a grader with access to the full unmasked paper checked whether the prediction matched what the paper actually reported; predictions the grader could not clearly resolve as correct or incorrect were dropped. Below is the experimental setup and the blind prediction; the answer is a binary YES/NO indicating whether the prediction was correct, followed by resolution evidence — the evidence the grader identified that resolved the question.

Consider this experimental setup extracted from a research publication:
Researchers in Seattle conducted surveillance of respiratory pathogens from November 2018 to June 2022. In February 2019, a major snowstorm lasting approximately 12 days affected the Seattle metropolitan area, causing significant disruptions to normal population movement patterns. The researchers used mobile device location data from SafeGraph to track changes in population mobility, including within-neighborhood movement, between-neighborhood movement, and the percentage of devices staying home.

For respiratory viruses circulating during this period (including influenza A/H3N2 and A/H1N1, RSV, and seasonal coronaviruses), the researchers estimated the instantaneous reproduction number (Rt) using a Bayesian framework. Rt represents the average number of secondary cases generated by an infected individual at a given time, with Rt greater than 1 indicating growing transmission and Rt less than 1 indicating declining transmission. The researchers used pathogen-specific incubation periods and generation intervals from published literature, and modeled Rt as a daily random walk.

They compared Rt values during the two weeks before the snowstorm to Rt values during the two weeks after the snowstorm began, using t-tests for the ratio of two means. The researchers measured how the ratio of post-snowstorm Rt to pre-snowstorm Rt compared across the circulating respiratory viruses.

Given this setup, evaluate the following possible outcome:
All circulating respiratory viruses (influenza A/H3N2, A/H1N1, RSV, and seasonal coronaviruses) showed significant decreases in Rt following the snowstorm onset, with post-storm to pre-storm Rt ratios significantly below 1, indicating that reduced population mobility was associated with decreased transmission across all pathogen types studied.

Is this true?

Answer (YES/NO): YES